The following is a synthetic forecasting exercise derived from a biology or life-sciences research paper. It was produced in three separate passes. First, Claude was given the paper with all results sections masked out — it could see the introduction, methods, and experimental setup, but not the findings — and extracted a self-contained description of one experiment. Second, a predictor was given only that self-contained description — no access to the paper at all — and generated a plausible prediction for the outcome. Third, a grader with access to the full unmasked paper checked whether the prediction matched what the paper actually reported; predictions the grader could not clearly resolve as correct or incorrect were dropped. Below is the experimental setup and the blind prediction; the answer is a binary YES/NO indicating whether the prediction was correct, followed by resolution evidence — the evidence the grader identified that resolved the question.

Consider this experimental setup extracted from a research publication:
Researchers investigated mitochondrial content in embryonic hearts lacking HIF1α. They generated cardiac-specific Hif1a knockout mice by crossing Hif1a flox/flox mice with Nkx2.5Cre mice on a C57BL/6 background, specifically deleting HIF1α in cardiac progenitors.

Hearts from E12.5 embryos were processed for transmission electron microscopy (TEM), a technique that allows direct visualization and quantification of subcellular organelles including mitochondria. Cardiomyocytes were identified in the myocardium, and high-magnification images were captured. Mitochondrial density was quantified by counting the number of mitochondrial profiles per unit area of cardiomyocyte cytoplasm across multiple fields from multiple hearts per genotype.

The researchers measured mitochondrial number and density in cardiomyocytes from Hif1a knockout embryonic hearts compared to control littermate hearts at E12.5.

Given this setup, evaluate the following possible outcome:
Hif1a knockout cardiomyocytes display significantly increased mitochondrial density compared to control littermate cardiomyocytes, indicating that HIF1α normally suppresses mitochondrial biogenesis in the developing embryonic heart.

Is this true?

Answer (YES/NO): YES